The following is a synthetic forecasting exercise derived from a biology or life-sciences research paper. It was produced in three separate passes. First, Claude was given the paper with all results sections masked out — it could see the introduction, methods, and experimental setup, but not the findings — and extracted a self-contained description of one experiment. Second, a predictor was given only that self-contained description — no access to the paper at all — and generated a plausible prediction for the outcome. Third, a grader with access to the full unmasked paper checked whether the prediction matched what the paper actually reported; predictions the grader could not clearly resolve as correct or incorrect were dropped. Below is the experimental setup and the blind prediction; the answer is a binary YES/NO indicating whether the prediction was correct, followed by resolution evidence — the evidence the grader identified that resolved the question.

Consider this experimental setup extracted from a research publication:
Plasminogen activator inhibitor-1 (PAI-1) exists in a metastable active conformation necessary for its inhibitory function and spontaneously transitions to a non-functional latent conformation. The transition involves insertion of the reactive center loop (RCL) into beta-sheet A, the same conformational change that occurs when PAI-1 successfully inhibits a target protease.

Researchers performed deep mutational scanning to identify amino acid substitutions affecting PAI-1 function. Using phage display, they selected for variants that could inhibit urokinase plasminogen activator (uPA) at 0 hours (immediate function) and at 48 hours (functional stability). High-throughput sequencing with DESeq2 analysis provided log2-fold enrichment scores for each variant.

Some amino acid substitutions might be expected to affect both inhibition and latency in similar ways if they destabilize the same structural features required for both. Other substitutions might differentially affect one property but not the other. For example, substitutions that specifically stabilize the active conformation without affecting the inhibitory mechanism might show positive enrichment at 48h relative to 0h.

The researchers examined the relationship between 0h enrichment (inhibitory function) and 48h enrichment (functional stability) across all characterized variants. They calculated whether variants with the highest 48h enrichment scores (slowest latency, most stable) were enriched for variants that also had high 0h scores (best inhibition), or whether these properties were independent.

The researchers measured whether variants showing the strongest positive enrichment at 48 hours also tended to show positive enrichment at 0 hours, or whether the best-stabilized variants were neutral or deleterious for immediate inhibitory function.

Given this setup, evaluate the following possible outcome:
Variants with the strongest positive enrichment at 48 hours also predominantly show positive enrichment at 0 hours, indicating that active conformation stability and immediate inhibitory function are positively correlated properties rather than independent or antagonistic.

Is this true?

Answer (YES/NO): YES